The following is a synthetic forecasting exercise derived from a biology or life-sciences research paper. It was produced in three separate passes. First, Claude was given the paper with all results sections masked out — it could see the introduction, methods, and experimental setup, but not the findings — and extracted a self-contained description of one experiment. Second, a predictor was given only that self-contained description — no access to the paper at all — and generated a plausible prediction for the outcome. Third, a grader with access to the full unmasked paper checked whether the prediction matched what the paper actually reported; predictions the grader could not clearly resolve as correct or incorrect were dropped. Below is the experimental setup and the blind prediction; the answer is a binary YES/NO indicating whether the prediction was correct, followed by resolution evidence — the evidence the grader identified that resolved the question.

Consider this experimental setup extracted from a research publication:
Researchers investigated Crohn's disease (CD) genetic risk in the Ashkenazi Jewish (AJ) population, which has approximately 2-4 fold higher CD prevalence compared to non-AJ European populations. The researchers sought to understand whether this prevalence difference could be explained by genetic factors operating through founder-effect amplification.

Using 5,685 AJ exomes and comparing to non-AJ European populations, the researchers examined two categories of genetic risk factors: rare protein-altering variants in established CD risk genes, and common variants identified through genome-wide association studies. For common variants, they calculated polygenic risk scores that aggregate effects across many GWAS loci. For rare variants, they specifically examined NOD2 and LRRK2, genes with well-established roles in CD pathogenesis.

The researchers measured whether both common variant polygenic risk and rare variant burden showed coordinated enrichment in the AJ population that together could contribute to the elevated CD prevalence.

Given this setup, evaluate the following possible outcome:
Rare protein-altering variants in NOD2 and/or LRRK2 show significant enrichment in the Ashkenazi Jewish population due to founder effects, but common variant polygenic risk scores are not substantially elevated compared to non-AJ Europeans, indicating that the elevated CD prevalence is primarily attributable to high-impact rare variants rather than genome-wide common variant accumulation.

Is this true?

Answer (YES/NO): NO